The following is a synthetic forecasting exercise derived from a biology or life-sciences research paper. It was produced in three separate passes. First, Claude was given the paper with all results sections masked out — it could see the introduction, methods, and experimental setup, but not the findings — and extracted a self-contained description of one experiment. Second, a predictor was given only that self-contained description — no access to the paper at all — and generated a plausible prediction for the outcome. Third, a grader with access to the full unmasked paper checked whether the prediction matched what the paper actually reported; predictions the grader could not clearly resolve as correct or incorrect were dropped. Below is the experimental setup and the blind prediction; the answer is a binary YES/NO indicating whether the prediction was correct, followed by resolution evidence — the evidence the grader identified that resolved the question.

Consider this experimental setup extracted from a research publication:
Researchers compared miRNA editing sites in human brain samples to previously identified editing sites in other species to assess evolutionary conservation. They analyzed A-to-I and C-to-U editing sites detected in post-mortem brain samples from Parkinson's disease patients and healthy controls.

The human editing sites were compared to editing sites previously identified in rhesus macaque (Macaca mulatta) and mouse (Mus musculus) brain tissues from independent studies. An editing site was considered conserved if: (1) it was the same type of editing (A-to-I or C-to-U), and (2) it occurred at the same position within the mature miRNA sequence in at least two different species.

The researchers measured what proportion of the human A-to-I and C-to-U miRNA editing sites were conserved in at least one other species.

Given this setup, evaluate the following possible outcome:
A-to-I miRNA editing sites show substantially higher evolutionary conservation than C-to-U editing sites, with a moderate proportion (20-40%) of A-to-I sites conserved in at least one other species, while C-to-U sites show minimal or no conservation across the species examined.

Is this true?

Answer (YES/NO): NO